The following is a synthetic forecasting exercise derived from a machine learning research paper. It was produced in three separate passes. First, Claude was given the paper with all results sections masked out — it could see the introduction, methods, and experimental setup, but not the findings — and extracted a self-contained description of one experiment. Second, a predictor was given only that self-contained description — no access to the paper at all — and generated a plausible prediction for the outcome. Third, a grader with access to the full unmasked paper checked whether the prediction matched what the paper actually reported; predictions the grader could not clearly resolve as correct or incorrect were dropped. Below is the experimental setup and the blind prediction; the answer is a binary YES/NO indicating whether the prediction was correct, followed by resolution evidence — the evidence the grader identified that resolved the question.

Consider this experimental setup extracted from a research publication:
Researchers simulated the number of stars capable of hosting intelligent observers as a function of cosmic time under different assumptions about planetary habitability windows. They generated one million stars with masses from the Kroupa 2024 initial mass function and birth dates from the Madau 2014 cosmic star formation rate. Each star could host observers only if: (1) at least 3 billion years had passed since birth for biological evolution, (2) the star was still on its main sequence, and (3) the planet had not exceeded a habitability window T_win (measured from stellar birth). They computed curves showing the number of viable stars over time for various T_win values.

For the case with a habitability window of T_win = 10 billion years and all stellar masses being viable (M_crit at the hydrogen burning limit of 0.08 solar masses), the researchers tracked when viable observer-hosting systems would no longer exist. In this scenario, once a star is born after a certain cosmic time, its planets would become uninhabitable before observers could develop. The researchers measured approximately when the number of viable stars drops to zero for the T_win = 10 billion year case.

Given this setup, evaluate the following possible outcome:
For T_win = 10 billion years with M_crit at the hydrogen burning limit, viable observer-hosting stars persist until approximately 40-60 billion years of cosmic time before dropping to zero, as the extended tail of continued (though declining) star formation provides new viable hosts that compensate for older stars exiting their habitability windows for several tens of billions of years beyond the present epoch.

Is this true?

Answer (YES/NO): NO